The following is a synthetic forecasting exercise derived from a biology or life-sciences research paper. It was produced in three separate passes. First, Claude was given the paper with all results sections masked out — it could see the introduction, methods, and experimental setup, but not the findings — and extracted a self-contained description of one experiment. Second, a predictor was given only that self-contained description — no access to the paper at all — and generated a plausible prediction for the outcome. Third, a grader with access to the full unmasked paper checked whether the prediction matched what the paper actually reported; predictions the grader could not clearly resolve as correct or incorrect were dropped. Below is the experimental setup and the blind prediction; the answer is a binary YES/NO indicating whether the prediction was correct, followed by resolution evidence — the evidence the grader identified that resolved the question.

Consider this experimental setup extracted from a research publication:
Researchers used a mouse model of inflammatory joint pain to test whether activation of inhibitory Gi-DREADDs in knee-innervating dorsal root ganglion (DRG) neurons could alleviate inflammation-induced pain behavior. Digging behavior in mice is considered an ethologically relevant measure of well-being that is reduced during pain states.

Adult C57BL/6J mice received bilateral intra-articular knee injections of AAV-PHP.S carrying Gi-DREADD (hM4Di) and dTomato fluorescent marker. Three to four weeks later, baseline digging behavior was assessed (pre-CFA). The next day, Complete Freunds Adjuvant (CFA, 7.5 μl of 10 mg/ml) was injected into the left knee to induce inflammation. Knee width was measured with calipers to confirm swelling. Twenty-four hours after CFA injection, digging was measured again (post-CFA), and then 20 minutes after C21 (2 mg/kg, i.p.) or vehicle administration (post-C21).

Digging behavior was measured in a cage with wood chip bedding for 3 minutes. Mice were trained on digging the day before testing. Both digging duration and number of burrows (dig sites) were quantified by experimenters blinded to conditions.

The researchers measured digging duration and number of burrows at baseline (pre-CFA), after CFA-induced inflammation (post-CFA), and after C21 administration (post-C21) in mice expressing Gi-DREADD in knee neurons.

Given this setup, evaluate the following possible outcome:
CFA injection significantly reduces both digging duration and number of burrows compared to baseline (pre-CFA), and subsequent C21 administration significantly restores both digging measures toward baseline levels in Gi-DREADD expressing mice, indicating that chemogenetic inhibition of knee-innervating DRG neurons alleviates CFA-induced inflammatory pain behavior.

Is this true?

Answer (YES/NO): YES